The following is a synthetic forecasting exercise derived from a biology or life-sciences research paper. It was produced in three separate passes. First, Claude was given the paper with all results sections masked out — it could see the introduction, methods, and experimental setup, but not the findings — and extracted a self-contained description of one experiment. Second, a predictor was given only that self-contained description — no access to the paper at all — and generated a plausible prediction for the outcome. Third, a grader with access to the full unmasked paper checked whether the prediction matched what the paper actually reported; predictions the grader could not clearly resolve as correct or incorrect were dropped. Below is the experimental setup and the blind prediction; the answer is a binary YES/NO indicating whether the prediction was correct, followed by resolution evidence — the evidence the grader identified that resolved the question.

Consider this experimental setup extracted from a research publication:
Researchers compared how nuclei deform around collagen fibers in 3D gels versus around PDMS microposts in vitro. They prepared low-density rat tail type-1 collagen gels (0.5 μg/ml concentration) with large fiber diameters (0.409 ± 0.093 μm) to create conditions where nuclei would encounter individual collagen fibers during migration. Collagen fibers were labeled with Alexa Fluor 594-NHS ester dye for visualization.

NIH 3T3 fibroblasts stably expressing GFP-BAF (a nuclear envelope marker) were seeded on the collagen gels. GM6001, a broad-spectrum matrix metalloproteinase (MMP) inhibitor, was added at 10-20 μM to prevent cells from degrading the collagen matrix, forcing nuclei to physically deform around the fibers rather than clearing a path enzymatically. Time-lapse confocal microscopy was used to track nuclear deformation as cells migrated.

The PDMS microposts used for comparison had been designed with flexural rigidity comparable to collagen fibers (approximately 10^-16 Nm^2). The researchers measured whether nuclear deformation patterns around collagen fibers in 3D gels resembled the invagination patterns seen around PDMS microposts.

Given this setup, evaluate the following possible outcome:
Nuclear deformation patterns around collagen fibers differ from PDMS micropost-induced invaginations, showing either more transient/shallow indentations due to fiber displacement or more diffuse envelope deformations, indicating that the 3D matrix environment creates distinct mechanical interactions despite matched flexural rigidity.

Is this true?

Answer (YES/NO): NO